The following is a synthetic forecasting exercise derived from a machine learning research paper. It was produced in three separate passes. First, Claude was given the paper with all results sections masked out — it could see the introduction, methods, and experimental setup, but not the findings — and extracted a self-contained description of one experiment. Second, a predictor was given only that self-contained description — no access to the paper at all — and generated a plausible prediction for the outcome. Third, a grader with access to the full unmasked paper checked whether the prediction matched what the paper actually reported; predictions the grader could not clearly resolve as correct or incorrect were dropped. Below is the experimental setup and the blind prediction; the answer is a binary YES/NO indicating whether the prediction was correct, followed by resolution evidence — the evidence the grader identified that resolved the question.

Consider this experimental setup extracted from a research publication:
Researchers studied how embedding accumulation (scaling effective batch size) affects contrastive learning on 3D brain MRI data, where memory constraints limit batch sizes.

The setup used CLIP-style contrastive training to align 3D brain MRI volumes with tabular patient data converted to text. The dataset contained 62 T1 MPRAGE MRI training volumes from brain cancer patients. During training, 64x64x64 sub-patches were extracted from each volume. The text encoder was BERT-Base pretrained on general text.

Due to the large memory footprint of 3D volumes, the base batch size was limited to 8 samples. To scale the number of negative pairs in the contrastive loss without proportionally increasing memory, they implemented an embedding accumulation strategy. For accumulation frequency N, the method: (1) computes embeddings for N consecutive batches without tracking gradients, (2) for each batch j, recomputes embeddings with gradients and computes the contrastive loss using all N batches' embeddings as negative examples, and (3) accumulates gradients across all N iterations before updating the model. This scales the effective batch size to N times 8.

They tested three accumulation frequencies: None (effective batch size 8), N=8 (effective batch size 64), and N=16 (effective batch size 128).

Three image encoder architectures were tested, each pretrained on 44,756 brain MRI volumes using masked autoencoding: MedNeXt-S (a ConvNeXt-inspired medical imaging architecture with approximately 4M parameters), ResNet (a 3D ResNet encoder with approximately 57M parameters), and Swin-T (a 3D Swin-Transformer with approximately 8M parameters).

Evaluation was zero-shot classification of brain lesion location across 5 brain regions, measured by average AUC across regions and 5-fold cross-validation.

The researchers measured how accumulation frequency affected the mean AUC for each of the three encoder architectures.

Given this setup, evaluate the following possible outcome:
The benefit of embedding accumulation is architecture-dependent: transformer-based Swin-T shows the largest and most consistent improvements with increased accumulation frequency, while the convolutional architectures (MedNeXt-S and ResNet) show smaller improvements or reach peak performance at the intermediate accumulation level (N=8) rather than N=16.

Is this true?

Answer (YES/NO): NO